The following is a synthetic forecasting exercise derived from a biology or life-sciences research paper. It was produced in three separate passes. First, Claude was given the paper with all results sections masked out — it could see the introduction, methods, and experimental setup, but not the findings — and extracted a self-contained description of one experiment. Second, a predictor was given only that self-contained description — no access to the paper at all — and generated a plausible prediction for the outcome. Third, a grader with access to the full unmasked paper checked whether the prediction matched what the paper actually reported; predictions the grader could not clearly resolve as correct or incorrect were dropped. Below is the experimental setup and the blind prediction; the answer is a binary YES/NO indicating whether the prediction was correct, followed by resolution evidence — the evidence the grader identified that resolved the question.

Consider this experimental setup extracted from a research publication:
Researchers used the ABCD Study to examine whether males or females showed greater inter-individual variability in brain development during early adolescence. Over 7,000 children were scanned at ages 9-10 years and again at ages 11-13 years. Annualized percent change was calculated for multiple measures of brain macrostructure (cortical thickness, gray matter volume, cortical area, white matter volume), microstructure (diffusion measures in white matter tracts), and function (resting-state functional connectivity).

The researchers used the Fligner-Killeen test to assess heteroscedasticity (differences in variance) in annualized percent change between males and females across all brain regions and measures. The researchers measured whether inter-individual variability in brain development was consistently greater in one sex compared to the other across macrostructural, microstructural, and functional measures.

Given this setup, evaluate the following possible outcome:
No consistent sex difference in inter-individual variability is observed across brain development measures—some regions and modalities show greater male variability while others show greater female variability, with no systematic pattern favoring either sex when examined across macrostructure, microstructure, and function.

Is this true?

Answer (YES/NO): YES